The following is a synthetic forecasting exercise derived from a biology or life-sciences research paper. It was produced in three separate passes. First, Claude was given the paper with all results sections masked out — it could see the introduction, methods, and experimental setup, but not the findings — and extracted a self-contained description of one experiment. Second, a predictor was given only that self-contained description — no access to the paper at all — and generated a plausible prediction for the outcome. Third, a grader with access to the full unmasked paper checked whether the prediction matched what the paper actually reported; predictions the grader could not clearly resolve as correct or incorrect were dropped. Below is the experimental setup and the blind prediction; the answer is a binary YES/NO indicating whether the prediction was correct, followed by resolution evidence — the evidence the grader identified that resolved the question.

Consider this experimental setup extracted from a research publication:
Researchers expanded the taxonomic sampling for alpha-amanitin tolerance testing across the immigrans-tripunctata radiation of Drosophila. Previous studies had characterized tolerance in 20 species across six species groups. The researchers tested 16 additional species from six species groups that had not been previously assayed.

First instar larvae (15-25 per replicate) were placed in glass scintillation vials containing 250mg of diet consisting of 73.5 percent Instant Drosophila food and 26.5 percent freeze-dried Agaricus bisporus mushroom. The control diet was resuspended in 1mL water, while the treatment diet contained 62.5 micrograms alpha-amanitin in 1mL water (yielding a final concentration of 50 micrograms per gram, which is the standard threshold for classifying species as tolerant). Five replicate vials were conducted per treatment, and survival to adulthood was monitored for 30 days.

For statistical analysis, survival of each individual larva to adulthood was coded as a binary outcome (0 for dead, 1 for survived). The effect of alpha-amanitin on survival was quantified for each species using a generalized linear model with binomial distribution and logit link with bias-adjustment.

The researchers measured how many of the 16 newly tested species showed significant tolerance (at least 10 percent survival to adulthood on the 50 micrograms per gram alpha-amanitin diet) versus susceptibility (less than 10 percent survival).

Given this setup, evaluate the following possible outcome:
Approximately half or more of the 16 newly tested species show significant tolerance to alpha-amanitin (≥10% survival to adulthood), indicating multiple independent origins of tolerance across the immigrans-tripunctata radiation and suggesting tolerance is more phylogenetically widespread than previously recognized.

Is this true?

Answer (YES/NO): NO